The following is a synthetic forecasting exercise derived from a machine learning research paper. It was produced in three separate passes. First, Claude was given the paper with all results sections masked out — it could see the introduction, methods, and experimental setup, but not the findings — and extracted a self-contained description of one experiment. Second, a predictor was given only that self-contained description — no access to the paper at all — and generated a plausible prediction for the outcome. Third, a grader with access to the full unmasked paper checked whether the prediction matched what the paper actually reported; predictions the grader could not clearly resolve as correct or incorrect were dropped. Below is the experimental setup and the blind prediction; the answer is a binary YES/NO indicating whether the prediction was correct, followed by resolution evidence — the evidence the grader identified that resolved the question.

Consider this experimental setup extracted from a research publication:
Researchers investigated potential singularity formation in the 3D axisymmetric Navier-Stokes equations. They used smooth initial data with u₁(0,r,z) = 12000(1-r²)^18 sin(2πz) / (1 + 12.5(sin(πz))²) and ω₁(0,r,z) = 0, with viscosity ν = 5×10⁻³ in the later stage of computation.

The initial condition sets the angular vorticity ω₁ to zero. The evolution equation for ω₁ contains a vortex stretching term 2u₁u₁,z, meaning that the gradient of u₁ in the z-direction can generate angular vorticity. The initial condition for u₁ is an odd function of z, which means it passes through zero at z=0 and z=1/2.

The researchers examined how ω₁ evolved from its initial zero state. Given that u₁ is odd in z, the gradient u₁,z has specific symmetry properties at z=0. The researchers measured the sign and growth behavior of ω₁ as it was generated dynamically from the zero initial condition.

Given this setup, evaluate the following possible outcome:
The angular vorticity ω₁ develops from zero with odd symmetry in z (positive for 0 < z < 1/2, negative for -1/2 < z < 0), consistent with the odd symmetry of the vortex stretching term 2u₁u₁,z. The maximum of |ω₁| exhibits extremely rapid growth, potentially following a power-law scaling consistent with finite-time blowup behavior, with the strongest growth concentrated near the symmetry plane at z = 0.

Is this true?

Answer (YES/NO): YES